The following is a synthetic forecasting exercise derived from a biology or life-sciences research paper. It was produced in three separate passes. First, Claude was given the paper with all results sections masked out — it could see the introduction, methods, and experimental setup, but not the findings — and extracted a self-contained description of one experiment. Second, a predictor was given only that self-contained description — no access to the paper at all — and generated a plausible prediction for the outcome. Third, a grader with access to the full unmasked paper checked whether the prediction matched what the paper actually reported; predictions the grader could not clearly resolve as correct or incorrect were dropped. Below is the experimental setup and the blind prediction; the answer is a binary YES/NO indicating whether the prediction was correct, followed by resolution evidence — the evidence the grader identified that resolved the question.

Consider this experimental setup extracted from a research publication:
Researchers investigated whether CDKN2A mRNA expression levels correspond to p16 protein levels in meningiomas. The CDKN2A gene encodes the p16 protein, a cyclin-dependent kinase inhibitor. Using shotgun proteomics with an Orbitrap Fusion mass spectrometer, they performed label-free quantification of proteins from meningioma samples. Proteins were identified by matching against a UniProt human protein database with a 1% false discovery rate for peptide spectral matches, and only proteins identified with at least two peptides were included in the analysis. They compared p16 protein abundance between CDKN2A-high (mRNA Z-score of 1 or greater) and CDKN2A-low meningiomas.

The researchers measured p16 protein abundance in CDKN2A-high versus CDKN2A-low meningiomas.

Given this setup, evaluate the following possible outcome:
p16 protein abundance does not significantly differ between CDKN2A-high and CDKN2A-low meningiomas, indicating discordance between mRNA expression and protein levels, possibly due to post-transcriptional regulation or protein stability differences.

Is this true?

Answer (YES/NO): NO